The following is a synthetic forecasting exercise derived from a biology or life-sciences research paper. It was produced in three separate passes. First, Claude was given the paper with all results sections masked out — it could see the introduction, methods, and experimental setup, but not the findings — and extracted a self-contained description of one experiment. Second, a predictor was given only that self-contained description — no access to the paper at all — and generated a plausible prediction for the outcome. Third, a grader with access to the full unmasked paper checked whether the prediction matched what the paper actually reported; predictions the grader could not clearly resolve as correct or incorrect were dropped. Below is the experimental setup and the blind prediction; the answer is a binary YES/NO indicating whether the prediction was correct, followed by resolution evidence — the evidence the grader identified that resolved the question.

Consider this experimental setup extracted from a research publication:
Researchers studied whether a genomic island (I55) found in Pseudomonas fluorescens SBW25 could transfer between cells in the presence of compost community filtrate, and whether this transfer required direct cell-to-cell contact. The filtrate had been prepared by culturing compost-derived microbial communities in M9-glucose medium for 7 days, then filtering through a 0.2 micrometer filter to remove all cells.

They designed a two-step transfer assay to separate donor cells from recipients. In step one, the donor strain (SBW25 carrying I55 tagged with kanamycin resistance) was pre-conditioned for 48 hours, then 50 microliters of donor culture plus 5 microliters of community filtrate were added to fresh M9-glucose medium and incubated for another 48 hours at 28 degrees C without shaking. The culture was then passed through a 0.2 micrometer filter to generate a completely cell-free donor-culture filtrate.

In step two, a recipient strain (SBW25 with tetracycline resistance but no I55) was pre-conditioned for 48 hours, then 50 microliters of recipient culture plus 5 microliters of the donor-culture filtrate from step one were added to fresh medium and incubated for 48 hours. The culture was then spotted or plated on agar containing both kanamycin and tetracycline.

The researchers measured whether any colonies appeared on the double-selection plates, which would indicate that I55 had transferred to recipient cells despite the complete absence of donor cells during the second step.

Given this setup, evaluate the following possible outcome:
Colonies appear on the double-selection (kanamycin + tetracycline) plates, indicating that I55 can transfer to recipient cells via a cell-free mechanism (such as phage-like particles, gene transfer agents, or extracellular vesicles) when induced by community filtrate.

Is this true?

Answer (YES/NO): YES